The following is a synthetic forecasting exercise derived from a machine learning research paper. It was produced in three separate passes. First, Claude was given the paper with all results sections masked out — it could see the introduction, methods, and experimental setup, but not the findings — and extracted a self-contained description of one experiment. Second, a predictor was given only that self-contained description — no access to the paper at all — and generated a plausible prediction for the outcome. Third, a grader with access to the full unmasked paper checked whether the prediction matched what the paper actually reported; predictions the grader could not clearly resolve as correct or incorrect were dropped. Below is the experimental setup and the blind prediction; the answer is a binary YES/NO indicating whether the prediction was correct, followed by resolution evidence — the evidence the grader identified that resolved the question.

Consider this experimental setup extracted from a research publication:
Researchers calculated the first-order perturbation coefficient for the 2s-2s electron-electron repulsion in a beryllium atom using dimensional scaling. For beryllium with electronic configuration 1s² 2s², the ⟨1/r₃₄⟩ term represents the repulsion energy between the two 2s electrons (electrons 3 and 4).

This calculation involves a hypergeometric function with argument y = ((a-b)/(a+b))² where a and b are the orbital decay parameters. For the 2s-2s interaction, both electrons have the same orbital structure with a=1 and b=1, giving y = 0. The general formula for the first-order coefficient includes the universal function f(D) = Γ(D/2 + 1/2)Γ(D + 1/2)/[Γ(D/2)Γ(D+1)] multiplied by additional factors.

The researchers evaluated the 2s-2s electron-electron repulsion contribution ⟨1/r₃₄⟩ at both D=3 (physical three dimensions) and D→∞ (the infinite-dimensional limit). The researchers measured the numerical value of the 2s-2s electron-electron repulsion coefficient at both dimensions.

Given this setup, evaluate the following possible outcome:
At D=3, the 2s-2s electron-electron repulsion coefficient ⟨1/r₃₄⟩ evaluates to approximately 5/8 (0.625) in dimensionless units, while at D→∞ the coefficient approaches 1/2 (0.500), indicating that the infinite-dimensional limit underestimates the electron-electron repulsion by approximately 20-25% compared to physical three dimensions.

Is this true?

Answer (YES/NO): NO